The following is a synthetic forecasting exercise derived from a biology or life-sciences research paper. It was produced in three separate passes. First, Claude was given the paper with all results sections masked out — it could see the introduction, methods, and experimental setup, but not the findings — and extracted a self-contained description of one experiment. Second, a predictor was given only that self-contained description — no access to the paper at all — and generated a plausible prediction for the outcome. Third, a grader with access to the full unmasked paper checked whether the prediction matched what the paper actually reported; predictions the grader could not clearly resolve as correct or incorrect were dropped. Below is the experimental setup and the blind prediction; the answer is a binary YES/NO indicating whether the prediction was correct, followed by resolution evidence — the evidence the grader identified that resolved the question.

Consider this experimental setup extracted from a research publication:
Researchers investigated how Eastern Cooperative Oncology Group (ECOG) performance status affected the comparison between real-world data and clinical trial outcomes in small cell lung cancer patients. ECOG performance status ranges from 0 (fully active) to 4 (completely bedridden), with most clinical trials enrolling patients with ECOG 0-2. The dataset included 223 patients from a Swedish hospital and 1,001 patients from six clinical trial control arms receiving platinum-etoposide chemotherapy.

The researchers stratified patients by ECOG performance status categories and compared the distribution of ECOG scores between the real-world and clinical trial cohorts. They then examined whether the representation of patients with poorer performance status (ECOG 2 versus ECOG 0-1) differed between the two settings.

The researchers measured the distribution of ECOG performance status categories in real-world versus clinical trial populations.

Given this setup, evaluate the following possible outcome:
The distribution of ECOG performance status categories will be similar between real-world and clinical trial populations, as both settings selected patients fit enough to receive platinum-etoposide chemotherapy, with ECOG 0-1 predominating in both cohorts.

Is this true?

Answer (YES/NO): NO